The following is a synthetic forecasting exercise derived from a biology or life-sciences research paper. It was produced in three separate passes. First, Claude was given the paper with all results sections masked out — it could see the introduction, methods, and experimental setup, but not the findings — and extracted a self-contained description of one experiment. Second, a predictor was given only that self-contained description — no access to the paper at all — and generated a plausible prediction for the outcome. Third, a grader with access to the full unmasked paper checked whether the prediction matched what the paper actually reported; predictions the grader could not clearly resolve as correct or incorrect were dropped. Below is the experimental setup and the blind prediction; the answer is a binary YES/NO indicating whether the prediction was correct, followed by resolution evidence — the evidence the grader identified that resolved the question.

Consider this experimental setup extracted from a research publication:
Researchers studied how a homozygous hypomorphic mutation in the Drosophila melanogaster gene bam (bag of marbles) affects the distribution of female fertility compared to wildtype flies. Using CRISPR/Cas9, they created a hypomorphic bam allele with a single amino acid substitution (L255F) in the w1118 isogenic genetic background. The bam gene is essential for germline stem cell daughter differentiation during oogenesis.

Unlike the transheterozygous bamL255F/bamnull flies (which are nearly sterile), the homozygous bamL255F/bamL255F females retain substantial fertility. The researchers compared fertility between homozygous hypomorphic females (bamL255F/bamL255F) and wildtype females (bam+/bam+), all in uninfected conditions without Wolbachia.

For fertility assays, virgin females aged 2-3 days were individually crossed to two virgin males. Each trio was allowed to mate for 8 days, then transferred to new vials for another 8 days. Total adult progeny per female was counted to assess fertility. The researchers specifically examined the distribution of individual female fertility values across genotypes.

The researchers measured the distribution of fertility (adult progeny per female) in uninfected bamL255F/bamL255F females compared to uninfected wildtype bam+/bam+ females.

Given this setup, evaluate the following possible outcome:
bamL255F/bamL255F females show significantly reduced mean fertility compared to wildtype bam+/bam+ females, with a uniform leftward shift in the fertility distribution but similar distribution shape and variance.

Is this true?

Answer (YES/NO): NO